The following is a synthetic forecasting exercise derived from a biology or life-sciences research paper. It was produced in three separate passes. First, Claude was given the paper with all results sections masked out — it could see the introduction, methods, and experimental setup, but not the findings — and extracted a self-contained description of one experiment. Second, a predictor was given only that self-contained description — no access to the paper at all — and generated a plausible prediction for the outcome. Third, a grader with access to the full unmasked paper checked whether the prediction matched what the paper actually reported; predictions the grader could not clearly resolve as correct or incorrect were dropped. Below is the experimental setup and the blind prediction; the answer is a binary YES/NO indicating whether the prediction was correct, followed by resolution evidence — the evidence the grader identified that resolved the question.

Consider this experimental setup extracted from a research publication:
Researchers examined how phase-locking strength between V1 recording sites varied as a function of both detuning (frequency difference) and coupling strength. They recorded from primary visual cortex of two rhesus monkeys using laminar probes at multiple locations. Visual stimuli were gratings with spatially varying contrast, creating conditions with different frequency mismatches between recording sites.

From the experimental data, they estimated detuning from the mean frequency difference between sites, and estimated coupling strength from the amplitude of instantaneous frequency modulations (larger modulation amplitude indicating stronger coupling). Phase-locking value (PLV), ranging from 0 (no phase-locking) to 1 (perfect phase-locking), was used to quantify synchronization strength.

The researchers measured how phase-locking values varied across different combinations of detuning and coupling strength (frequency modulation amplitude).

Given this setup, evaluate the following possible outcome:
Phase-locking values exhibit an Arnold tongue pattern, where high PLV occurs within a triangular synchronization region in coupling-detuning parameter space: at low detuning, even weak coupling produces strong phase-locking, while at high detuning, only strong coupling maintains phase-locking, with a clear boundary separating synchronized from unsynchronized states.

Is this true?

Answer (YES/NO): YES